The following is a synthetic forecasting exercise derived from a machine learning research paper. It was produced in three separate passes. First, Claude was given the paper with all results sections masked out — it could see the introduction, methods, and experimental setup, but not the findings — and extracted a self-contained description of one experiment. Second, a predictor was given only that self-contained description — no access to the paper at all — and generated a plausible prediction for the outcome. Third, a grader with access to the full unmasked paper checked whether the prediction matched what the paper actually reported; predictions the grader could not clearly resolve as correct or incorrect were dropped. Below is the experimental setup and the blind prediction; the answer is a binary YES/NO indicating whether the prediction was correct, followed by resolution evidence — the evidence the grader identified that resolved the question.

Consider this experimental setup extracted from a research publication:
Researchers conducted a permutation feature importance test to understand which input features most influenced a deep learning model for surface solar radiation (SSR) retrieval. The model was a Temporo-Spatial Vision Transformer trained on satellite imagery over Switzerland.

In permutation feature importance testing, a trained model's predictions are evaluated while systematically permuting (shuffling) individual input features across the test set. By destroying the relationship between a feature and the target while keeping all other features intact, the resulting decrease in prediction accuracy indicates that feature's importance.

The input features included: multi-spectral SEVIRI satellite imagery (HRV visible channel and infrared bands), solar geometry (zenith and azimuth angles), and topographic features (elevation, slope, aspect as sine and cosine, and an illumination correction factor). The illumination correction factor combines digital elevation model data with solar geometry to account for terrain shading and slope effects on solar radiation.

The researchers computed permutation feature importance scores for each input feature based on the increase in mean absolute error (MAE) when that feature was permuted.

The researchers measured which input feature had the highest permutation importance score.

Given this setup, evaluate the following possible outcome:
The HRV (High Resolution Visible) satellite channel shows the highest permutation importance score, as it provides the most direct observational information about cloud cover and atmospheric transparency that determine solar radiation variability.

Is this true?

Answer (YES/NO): YES